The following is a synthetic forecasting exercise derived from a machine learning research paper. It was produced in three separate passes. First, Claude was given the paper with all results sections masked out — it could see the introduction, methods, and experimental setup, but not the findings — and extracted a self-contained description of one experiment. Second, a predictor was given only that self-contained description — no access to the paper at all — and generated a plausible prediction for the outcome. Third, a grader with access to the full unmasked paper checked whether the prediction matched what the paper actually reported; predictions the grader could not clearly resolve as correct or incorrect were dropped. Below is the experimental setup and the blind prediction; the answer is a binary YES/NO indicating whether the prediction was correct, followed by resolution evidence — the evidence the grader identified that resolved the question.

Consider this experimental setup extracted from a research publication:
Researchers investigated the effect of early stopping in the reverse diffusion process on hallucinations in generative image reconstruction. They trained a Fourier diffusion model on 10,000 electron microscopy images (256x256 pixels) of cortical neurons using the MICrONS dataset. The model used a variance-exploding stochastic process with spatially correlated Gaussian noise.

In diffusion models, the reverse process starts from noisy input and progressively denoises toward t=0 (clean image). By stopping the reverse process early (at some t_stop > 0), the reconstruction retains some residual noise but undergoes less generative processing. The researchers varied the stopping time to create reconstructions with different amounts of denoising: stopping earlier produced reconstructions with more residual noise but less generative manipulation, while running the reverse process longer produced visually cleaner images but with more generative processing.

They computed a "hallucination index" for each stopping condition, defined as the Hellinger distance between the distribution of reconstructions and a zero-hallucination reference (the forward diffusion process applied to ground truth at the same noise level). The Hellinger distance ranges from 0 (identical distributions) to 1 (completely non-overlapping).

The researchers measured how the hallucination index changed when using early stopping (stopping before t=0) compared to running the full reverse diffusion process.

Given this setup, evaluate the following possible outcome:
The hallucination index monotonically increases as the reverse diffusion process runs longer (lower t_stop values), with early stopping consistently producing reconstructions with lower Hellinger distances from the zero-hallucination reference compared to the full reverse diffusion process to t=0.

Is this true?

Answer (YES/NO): YES